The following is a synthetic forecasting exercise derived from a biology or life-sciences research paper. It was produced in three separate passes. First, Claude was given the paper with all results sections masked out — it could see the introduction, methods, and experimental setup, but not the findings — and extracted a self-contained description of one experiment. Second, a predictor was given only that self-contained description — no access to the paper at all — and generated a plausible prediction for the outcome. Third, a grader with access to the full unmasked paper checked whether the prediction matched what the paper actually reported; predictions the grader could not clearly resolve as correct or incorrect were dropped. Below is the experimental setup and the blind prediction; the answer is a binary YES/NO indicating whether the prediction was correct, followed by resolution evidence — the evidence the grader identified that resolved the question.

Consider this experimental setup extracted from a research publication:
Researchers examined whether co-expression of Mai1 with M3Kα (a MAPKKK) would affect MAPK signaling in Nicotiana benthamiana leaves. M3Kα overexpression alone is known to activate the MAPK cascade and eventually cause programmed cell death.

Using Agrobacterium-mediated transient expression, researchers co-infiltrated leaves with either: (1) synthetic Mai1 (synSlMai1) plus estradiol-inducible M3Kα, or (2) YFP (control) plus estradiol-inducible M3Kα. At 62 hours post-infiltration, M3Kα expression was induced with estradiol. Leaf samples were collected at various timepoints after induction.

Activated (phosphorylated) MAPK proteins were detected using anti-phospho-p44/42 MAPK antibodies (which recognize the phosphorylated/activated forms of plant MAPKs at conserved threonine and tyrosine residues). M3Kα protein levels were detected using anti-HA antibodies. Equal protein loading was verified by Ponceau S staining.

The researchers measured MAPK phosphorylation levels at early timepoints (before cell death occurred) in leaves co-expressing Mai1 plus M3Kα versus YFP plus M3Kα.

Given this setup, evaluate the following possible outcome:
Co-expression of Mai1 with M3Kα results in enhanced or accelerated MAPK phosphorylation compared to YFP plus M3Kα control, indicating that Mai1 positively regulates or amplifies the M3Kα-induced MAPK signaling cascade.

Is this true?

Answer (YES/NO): YES